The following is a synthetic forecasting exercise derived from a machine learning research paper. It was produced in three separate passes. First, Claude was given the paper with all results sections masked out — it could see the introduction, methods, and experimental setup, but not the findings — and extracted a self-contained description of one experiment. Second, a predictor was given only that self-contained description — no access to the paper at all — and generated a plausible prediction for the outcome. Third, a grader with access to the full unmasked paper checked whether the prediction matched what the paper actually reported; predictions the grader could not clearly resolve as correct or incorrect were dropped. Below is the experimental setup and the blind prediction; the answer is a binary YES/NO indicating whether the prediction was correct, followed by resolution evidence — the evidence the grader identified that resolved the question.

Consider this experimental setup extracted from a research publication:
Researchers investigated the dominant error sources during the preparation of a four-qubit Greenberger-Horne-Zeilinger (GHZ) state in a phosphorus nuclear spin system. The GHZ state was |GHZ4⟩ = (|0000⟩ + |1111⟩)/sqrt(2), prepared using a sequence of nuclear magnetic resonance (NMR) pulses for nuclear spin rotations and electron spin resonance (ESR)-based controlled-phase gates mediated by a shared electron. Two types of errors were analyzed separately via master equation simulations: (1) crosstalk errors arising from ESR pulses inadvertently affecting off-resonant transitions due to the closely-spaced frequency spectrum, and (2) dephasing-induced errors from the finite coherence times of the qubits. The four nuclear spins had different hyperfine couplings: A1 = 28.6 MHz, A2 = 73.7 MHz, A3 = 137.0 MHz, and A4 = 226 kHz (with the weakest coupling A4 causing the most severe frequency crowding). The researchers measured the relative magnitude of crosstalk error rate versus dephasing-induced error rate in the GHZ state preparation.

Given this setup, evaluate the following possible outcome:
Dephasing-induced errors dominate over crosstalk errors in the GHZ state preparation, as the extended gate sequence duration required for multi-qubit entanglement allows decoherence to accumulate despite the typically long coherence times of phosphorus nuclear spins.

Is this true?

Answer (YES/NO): YES